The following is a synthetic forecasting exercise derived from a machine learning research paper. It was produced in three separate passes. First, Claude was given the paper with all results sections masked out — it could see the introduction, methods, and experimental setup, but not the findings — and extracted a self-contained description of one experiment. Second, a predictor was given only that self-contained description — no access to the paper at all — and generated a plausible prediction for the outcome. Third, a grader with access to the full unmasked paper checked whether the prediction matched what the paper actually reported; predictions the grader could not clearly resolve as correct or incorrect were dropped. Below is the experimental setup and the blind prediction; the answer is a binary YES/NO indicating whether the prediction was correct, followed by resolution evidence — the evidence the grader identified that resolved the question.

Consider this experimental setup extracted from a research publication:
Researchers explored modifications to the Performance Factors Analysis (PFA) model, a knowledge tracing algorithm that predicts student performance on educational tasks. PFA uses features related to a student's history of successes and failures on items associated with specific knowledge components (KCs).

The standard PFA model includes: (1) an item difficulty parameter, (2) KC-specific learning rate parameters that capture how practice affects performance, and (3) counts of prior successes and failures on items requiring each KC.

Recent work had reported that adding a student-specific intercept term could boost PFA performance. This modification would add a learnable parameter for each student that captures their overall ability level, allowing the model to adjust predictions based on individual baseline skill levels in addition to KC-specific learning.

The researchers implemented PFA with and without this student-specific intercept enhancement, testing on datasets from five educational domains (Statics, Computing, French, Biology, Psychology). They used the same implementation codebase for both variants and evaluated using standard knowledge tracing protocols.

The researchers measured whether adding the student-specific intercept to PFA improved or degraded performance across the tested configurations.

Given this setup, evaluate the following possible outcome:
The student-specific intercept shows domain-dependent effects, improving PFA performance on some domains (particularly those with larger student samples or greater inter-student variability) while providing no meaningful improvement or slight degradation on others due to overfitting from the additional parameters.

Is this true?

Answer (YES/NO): NO